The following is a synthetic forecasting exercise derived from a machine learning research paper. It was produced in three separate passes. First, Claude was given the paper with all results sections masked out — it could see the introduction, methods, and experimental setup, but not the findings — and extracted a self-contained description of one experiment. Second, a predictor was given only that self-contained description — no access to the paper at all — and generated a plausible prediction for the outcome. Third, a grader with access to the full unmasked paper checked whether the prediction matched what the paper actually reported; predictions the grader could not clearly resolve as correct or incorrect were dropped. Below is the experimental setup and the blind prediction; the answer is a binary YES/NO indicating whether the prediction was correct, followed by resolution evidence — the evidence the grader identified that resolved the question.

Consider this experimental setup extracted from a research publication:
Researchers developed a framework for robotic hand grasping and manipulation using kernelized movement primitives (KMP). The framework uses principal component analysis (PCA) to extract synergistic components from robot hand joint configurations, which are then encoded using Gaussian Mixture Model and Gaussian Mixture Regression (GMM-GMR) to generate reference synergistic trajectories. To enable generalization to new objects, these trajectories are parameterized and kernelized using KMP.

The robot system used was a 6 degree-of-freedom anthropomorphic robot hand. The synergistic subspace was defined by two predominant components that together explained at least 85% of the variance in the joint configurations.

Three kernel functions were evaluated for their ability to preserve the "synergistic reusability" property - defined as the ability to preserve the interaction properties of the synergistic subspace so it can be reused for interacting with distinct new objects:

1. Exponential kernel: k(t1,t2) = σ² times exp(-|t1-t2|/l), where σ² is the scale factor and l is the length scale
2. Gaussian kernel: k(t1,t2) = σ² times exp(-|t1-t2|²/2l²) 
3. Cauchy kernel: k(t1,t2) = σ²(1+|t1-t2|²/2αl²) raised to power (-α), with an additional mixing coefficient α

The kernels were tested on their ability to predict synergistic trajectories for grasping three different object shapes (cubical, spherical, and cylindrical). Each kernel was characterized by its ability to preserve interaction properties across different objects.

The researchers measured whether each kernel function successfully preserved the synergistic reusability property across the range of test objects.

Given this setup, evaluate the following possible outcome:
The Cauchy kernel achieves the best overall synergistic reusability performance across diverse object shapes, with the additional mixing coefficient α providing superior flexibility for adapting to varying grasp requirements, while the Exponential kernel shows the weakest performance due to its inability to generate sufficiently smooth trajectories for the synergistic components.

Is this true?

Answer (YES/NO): YES